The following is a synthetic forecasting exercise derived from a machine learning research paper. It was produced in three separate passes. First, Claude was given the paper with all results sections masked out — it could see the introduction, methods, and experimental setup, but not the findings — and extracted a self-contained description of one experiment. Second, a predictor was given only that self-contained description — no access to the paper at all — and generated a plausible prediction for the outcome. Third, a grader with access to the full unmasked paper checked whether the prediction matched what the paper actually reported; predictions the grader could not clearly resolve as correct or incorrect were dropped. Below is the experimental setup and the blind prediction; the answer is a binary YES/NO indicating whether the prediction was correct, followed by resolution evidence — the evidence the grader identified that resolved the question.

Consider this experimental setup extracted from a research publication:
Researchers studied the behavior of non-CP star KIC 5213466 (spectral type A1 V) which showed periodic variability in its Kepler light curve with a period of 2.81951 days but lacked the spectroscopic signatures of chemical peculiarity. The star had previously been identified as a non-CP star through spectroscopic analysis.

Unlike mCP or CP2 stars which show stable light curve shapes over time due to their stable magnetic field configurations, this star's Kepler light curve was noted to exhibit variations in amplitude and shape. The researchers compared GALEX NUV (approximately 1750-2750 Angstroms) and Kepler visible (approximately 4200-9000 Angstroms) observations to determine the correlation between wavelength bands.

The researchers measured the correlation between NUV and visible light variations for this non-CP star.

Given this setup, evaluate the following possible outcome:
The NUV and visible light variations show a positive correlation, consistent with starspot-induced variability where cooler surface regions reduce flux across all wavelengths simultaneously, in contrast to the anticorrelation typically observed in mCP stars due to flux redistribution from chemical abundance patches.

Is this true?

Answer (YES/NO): YES